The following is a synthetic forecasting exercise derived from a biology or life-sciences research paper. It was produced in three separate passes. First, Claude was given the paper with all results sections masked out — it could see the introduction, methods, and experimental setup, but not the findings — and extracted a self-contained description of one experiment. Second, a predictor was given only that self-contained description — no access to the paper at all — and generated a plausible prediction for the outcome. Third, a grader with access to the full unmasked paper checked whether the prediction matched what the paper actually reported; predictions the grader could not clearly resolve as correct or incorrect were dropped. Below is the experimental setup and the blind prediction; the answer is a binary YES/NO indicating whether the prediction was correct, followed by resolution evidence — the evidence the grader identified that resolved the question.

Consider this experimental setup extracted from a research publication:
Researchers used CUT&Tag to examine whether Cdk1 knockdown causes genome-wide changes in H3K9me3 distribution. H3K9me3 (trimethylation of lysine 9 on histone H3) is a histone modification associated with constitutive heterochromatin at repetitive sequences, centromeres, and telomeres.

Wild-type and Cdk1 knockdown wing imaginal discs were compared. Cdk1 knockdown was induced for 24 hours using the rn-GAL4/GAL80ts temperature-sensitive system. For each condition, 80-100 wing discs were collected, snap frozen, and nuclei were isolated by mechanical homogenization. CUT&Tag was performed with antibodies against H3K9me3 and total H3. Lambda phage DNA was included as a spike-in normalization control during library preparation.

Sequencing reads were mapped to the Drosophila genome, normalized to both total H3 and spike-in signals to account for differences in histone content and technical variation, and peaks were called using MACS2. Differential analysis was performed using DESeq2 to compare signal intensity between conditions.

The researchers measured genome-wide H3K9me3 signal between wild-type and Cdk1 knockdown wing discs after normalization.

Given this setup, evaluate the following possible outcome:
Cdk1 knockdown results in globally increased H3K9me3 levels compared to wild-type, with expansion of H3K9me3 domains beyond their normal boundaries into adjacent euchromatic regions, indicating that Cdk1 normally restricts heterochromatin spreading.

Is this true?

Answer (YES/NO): NO